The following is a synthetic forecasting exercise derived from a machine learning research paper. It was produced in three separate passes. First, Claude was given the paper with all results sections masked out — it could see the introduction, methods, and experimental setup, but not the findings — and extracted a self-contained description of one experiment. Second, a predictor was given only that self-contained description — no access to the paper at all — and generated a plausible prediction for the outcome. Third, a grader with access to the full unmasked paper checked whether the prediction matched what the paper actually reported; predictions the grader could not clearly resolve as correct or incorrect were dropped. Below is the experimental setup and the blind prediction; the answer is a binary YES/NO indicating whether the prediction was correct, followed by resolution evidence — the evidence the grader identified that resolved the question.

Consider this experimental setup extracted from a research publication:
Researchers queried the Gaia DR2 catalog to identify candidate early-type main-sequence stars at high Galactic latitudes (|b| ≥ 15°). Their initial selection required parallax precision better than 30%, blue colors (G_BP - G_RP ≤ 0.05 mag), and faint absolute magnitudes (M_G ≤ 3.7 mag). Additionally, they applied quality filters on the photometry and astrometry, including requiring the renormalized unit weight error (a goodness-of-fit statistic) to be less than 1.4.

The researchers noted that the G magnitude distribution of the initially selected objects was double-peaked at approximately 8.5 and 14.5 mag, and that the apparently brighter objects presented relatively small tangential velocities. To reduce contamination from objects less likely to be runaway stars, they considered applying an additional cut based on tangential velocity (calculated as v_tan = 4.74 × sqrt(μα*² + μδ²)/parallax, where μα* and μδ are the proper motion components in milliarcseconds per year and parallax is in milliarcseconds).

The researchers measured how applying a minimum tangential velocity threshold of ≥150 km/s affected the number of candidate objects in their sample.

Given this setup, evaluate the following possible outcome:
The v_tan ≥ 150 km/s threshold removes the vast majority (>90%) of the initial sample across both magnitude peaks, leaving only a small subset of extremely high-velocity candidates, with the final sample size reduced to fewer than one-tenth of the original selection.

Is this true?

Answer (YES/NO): NO